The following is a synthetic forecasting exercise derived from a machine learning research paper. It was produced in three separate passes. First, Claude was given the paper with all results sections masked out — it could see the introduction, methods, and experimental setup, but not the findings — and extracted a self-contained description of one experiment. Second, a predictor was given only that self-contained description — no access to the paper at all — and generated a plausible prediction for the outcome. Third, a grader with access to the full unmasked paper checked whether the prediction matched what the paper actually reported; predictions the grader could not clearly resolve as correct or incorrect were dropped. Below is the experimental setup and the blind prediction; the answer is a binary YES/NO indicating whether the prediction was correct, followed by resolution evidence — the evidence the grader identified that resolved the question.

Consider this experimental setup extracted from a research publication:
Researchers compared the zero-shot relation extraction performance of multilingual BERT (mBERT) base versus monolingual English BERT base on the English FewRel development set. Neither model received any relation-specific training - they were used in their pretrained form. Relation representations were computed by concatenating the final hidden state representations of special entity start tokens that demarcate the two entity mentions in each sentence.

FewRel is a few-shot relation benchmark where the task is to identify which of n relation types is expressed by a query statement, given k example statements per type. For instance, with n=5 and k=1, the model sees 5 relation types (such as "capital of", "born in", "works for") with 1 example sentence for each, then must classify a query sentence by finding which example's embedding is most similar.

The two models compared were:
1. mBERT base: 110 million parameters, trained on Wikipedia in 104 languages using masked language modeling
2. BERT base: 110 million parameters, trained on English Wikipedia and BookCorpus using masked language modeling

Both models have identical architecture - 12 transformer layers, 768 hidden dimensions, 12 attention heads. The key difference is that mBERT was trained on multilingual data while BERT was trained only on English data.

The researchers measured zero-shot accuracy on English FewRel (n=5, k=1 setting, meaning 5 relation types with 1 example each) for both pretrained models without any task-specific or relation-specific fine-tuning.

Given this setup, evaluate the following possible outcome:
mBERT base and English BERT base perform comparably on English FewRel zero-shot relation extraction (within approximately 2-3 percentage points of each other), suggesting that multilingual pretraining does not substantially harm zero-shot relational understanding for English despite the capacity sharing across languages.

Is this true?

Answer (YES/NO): NO